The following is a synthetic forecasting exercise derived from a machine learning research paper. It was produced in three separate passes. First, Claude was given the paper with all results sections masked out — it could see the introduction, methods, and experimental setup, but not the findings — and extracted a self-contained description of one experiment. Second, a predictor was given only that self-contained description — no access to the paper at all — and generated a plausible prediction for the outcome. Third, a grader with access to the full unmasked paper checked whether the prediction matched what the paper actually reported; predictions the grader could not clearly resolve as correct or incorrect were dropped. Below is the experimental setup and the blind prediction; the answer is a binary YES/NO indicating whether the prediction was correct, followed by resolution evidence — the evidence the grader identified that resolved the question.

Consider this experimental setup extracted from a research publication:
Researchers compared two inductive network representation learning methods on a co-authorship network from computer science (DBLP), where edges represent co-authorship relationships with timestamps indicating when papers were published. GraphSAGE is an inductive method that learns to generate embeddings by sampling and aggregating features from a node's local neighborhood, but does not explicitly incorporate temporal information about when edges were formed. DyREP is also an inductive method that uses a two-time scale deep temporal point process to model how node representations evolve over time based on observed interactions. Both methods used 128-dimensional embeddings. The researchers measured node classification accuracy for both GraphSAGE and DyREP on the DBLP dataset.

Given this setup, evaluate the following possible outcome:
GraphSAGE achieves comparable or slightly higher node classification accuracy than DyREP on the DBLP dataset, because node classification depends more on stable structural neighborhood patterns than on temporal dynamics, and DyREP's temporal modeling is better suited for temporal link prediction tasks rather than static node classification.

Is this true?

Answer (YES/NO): YES